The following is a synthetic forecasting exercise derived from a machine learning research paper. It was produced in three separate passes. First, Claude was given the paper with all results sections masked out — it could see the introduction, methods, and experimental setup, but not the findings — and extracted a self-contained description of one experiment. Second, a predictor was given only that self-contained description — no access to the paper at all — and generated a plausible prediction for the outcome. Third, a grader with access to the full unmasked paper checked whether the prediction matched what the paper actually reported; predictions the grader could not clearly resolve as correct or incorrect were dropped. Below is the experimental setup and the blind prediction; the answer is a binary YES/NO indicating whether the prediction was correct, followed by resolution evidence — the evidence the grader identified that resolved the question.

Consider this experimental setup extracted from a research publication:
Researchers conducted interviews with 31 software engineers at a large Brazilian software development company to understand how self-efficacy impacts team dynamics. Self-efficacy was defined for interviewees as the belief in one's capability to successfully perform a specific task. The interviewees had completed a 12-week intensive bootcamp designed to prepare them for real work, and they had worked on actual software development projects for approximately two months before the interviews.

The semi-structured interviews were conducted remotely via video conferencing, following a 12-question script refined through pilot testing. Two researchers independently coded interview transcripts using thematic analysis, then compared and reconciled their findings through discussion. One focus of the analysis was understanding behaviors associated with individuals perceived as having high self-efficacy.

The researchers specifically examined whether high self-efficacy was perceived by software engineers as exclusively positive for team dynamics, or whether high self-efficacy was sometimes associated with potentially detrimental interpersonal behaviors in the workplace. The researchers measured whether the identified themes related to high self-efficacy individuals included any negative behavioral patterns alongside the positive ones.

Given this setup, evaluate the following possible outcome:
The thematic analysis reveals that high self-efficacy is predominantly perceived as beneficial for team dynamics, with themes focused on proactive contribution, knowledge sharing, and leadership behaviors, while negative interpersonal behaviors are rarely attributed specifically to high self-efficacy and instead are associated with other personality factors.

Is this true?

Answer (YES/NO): NO